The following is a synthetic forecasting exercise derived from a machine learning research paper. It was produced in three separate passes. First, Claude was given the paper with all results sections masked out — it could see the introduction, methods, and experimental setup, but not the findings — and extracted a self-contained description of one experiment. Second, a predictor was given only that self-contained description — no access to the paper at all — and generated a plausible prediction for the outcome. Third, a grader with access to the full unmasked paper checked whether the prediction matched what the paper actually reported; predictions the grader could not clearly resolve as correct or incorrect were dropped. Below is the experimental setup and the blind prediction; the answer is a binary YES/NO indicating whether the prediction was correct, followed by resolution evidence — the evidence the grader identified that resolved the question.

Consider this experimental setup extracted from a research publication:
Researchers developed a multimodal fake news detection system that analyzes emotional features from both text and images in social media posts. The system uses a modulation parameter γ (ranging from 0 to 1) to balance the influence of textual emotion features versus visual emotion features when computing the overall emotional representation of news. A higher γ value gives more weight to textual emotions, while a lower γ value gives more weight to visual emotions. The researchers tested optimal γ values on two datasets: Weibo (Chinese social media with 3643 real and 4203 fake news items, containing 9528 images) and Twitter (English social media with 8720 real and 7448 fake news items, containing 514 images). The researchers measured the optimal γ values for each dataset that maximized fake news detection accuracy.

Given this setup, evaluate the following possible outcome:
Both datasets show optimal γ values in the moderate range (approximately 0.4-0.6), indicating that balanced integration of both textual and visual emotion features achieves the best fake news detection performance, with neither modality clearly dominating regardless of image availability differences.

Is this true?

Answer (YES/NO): NO